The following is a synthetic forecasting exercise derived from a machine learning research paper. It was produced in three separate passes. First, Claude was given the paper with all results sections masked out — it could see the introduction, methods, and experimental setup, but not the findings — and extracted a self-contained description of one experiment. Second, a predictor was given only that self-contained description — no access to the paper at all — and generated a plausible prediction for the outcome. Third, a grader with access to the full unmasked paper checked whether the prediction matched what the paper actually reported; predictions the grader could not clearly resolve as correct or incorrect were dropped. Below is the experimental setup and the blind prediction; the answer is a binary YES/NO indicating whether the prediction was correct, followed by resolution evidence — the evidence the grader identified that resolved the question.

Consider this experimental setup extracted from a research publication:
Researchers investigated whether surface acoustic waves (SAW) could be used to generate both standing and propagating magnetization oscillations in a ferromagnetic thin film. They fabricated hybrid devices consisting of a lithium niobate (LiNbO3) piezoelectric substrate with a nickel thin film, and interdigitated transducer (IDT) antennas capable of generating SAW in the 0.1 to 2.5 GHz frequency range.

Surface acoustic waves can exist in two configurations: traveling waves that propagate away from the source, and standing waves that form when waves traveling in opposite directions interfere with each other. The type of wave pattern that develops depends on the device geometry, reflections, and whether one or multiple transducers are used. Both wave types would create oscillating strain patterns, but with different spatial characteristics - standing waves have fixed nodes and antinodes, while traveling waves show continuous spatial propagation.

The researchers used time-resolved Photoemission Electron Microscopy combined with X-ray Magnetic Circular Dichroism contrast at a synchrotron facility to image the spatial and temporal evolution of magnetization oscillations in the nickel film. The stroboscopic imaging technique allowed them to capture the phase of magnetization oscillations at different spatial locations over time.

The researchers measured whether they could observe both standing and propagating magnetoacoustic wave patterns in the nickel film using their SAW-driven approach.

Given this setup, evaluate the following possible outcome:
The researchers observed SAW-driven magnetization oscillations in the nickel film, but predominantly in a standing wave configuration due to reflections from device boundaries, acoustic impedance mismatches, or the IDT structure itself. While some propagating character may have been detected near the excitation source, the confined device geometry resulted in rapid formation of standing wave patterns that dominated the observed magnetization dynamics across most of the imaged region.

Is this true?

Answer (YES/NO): NO